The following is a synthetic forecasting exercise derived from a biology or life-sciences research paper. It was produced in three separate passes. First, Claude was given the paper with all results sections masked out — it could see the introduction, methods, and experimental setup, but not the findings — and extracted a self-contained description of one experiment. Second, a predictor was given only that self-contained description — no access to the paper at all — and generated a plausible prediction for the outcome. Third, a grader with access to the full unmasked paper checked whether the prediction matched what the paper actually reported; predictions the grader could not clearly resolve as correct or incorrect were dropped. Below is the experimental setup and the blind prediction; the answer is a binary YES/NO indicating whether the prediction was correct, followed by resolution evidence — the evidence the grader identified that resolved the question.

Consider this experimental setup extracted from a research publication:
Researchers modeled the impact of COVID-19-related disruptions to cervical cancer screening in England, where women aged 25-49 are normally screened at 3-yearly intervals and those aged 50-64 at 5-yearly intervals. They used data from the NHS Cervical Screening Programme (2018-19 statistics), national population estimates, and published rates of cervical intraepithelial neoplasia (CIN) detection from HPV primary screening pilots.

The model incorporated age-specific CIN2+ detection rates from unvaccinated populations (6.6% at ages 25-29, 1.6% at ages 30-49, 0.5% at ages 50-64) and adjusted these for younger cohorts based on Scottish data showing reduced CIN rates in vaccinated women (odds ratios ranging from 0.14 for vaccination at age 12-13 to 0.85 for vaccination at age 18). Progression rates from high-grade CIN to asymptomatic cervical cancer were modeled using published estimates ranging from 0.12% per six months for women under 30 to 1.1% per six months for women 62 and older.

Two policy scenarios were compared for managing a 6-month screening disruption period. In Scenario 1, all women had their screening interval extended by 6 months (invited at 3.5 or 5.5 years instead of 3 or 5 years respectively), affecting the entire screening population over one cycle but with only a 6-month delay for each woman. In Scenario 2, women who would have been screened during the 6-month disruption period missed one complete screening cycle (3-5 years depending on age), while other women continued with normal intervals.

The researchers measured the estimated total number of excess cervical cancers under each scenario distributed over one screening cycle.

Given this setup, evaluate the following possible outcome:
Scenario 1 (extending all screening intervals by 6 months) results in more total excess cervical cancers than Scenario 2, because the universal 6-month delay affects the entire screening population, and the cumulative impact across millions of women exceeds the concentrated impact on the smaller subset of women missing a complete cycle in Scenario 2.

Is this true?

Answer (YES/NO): NO